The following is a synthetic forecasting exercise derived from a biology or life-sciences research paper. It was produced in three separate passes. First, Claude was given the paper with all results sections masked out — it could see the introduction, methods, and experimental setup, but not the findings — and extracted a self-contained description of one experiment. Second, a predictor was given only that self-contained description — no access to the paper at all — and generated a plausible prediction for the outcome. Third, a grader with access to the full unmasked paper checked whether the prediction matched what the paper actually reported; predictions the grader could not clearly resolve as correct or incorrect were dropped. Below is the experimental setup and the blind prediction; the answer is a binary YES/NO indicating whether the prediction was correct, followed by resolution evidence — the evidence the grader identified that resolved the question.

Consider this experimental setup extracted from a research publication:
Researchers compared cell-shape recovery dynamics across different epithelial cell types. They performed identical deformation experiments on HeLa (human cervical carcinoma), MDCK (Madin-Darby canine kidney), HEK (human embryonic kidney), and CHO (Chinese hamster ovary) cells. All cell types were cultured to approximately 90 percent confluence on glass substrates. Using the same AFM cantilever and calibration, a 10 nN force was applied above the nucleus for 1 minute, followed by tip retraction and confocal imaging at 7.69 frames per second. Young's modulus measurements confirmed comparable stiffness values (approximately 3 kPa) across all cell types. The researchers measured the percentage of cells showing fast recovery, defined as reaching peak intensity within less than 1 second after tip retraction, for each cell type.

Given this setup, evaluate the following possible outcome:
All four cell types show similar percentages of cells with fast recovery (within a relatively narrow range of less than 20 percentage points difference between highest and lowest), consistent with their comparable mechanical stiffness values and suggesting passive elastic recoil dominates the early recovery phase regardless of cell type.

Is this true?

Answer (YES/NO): NO